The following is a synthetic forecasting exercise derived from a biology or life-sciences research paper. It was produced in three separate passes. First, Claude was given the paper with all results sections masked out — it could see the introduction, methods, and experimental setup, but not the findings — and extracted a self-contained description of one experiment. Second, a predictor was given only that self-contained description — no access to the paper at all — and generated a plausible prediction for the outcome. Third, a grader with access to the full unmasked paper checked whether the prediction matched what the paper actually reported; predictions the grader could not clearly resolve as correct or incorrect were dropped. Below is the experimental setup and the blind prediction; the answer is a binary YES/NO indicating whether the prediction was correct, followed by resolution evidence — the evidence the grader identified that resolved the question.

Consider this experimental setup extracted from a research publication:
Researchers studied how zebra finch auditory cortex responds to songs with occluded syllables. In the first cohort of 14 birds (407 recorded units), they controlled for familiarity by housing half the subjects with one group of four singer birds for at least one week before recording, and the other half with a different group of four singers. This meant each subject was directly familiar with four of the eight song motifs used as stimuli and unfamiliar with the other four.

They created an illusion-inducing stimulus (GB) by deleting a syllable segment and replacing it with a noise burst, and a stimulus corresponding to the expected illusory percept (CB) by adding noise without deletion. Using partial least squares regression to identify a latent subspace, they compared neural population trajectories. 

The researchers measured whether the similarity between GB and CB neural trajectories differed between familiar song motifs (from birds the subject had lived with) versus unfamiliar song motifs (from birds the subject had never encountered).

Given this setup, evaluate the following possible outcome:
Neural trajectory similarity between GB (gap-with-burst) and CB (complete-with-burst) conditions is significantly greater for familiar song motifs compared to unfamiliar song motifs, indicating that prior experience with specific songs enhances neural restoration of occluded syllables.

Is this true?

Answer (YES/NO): NO